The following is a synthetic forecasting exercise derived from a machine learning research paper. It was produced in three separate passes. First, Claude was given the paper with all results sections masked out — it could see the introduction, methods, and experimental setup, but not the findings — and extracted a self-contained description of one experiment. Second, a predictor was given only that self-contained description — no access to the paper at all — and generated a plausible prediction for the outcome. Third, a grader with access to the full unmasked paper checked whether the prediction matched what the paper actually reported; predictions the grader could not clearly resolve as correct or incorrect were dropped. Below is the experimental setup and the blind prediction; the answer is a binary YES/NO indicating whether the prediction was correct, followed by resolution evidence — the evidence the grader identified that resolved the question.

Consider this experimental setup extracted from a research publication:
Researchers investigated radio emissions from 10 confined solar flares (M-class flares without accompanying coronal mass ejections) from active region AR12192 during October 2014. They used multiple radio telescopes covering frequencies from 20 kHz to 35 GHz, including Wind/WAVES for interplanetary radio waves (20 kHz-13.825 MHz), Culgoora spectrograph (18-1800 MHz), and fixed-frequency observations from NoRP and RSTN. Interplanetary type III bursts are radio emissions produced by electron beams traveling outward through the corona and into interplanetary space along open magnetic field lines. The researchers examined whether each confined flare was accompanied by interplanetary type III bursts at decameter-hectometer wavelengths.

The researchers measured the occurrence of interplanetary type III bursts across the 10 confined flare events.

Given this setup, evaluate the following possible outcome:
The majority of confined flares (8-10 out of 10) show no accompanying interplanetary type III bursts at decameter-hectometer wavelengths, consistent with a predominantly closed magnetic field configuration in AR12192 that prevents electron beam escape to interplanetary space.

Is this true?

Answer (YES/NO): YES